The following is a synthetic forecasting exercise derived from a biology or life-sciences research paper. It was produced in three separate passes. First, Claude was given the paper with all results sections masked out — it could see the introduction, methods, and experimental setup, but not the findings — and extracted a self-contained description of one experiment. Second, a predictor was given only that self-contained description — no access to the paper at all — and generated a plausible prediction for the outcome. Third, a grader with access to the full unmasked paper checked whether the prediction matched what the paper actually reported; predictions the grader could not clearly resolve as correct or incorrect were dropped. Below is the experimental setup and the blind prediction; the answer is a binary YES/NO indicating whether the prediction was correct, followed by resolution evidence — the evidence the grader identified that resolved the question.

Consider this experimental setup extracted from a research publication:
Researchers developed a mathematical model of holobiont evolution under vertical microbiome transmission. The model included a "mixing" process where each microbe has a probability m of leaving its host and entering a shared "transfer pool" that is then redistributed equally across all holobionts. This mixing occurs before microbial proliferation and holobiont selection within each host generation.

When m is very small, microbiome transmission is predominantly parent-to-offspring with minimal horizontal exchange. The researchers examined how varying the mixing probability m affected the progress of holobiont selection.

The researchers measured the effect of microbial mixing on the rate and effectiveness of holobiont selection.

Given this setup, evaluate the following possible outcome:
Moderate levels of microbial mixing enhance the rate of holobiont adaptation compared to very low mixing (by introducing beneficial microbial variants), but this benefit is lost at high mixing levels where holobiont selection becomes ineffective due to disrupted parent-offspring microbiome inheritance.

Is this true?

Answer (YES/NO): NO